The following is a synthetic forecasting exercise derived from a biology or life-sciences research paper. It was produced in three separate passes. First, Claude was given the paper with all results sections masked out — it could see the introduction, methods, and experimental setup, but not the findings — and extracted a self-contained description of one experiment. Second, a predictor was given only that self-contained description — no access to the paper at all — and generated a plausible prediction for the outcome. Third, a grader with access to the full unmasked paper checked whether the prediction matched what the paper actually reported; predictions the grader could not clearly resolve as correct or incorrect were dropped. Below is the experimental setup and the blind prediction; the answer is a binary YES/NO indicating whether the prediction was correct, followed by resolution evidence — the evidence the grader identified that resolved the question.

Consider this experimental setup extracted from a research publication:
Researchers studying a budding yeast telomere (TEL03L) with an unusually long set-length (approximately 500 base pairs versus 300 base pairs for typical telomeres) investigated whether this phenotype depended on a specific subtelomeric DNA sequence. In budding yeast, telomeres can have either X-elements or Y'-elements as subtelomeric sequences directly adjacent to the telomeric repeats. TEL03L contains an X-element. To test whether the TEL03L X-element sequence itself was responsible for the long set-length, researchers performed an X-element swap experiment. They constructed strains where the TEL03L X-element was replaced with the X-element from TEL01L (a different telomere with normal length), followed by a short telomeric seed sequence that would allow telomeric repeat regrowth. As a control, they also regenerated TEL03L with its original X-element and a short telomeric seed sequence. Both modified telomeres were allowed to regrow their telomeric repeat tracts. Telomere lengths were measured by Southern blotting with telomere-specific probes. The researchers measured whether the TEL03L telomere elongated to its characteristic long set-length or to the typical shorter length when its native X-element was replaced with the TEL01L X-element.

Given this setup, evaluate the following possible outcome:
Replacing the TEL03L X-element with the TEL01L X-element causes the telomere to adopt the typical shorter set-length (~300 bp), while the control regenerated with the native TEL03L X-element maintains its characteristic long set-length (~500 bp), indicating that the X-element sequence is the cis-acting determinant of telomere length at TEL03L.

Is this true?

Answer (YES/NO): NO